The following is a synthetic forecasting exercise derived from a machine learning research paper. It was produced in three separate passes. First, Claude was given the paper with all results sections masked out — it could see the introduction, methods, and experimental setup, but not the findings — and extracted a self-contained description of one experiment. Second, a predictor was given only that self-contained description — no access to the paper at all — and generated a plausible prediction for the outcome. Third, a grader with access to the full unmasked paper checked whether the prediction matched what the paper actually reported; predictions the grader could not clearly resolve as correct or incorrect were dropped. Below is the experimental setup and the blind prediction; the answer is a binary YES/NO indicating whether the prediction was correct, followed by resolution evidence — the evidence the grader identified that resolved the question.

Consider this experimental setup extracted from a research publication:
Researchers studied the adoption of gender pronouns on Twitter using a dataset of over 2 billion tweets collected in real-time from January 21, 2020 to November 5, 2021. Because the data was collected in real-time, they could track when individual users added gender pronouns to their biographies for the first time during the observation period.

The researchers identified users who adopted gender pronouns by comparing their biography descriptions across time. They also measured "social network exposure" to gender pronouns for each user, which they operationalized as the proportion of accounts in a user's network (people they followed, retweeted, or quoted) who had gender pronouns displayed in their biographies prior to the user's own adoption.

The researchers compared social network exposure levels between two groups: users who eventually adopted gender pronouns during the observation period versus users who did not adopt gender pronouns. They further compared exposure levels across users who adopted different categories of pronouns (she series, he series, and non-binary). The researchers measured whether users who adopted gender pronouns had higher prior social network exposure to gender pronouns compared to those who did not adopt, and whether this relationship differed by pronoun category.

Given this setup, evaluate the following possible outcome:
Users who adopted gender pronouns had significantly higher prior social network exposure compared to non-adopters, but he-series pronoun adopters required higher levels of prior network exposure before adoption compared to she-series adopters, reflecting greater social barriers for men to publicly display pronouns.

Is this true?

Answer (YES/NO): NO